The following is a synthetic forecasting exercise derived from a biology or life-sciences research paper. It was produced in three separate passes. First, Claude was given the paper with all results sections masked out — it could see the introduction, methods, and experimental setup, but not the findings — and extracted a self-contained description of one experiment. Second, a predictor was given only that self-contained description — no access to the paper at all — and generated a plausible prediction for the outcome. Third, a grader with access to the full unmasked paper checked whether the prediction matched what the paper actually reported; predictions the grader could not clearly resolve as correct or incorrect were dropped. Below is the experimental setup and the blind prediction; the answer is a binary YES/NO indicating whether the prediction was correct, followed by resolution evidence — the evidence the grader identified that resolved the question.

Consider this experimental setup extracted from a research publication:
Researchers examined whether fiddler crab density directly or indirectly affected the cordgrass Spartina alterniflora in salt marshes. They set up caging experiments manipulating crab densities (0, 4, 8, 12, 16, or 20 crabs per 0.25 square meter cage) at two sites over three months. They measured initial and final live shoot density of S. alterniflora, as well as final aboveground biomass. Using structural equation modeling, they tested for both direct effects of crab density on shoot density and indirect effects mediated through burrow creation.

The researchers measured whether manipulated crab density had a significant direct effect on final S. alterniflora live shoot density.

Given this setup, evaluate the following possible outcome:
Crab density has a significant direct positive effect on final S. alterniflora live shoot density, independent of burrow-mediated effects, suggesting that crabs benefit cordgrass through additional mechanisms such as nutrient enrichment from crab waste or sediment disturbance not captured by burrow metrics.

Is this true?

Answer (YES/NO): NO